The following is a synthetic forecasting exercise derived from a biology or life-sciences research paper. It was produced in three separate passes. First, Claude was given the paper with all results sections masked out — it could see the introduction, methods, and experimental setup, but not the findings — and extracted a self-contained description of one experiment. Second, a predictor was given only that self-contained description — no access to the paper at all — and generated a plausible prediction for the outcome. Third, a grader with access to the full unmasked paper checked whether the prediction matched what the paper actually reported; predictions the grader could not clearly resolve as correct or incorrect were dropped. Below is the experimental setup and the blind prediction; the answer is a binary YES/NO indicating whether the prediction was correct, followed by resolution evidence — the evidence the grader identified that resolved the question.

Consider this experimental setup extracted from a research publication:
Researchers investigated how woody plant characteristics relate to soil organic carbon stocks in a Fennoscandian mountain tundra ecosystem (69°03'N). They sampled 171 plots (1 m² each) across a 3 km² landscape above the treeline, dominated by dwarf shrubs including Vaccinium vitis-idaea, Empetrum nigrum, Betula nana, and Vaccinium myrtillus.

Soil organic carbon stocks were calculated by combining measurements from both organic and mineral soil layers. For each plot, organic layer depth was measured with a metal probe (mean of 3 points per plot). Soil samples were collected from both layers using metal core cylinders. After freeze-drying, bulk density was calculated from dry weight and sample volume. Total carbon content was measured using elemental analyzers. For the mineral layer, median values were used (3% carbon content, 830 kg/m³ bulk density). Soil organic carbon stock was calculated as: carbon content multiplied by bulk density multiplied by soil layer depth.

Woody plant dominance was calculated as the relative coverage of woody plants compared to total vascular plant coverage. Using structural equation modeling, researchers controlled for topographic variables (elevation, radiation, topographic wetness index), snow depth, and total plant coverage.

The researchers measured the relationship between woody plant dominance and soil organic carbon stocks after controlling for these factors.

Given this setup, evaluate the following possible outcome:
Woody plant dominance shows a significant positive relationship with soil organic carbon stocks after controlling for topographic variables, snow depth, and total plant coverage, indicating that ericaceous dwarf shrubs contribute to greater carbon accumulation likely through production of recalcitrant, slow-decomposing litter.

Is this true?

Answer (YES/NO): NO